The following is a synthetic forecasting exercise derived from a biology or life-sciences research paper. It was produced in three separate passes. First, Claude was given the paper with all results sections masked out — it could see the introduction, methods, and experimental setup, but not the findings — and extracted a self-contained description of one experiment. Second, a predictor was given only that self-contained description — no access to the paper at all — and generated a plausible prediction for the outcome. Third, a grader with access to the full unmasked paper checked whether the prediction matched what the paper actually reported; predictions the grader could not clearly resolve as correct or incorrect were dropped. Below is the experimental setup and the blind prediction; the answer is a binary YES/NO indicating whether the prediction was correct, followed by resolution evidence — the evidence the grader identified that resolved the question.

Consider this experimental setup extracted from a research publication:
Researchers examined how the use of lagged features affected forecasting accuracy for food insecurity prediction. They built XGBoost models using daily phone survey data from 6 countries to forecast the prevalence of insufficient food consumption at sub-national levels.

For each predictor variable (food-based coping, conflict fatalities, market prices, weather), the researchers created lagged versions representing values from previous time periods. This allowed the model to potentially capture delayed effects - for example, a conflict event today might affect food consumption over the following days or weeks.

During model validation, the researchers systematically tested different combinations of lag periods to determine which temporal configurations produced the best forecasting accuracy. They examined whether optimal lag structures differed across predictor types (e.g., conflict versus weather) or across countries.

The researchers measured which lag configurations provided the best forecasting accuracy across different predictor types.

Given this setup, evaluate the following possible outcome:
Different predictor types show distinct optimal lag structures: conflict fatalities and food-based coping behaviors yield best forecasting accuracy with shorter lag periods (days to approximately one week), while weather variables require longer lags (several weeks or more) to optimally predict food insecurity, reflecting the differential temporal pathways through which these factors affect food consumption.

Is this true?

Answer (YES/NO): NO